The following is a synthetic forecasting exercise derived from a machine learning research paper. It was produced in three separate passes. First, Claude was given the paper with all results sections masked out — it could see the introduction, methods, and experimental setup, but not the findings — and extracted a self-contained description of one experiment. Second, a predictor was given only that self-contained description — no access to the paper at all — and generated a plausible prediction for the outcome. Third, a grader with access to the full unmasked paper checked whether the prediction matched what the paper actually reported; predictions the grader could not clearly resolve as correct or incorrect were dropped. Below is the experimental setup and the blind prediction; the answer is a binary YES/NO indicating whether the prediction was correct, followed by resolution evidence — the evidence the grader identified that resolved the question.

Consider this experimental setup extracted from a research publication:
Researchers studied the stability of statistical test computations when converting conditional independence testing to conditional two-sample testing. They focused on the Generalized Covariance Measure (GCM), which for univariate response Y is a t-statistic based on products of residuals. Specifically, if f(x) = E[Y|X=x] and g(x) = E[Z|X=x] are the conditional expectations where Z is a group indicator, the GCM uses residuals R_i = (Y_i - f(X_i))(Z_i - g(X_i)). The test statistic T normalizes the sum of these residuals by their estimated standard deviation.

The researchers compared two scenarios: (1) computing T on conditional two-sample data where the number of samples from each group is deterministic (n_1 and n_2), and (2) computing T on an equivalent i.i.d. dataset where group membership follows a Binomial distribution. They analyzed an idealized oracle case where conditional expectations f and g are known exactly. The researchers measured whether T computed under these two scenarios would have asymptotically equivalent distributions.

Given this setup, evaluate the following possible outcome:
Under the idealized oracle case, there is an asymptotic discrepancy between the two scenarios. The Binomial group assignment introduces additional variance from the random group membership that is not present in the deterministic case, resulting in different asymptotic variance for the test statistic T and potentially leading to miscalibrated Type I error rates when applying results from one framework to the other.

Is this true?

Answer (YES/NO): NO